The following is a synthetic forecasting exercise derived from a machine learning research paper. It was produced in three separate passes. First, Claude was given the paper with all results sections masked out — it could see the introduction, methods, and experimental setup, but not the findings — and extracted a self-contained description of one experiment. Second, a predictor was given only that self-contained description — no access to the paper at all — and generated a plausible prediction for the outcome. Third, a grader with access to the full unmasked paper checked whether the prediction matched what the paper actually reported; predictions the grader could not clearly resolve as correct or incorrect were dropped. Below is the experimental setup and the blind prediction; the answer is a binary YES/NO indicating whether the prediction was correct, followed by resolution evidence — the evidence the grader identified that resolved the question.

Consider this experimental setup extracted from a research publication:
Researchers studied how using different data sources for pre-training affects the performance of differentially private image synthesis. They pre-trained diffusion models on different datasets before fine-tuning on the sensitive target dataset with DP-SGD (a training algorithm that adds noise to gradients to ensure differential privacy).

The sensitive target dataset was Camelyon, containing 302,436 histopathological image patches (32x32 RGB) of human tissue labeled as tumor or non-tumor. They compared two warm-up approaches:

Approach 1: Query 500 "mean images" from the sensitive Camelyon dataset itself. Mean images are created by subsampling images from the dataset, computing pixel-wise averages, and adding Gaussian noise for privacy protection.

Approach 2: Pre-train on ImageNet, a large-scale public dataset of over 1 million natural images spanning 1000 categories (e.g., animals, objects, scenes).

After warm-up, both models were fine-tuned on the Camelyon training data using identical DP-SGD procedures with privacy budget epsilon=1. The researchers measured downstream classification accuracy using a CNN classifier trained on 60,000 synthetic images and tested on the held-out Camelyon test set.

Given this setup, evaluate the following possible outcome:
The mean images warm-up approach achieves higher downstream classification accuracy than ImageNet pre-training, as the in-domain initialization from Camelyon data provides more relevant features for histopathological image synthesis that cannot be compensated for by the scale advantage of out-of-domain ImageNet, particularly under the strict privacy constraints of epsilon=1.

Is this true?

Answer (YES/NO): YES